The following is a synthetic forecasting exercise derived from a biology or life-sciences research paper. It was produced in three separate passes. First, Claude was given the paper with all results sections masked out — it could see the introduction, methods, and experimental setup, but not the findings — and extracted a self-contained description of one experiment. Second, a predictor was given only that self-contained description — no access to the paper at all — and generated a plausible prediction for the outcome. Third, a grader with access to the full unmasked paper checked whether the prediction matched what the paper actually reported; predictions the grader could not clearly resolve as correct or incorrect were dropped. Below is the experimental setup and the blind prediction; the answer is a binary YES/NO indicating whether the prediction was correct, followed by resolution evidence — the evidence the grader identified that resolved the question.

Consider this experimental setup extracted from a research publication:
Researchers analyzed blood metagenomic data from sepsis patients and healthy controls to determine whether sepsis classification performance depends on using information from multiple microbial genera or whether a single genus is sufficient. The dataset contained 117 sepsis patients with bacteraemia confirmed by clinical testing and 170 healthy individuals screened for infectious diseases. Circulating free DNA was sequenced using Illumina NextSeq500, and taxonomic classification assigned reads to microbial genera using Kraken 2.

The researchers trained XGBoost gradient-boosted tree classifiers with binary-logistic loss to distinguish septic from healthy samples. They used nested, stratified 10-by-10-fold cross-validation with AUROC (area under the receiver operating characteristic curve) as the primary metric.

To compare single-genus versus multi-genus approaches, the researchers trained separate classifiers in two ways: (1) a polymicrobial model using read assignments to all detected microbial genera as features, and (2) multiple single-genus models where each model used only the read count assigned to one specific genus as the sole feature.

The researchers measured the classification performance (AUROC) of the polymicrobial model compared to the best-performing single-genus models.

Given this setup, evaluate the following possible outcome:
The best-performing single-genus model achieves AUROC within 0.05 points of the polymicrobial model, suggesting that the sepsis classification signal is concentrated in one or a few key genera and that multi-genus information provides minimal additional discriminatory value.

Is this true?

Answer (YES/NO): NO